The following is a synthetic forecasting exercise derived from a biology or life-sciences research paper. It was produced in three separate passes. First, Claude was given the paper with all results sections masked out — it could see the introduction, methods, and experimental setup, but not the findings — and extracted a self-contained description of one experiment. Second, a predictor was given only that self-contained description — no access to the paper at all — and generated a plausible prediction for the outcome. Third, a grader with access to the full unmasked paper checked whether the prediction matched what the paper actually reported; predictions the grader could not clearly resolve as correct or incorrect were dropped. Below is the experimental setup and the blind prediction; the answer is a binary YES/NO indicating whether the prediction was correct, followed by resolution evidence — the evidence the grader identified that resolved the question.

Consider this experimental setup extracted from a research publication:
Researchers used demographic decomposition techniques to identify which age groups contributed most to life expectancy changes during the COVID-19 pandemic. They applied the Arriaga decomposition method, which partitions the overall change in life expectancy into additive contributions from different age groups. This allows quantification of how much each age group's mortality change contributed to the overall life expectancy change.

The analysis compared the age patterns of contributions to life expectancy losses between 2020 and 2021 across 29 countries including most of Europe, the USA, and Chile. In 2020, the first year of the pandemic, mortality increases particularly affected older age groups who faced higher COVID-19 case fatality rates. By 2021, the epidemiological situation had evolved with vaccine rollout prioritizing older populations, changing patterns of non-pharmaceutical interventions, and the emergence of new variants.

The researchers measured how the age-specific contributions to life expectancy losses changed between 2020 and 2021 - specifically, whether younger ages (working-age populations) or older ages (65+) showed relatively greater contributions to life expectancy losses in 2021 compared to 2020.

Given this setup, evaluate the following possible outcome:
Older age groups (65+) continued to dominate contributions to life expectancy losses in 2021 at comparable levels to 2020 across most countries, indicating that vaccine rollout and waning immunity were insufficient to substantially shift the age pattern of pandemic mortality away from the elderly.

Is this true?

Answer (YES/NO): NO